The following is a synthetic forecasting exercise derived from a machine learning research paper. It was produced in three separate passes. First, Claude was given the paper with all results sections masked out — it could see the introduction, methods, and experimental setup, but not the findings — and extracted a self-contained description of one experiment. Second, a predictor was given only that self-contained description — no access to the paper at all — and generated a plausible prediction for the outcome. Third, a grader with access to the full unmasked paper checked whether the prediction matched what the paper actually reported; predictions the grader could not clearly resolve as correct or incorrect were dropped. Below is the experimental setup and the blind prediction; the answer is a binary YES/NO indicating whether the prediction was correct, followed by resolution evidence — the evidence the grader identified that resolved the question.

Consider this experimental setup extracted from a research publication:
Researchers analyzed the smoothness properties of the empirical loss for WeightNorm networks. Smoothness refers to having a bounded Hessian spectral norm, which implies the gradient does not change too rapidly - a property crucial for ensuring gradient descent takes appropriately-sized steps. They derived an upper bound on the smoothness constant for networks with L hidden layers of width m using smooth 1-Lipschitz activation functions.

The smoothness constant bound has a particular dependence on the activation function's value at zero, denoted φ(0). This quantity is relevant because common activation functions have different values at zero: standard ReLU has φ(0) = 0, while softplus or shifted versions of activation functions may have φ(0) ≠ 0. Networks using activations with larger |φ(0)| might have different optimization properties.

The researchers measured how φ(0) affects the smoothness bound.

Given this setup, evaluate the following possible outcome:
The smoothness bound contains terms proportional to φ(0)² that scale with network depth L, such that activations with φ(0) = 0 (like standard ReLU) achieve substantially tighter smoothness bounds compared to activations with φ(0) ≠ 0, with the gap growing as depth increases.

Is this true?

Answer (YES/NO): YES